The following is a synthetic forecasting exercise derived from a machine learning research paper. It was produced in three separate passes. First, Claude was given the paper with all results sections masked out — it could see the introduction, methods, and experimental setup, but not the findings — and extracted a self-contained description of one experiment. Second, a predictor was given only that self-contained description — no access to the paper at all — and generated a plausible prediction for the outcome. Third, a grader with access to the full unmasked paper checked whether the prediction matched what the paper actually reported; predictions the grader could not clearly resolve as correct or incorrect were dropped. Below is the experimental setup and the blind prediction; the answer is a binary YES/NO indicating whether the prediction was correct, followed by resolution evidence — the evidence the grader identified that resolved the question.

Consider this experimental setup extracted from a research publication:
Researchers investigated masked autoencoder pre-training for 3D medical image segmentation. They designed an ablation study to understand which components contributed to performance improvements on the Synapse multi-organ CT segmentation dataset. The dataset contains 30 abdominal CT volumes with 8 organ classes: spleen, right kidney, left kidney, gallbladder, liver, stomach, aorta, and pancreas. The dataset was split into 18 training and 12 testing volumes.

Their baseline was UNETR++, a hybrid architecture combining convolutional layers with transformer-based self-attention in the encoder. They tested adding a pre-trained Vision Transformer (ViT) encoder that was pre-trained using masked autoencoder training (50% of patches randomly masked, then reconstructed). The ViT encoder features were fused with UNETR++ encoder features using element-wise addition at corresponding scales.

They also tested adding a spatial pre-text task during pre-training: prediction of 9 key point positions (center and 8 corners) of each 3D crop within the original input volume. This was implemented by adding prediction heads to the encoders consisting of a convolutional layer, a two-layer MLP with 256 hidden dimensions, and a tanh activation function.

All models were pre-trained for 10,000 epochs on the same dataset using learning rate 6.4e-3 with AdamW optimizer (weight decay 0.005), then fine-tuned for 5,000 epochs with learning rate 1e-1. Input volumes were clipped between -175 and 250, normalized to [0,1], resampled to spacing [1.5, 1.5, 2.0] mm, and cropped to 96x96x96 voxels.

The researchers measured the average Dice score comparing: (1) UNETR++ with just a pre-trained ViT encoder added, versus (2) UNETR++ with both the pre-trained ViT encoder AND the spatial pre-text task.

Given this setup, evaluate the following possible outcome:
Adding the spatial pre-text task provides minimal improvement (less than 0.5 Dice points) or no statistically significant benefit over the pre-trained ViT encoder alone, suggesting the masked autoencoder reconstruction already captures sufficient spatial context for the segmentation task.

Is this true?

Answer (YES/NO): NO